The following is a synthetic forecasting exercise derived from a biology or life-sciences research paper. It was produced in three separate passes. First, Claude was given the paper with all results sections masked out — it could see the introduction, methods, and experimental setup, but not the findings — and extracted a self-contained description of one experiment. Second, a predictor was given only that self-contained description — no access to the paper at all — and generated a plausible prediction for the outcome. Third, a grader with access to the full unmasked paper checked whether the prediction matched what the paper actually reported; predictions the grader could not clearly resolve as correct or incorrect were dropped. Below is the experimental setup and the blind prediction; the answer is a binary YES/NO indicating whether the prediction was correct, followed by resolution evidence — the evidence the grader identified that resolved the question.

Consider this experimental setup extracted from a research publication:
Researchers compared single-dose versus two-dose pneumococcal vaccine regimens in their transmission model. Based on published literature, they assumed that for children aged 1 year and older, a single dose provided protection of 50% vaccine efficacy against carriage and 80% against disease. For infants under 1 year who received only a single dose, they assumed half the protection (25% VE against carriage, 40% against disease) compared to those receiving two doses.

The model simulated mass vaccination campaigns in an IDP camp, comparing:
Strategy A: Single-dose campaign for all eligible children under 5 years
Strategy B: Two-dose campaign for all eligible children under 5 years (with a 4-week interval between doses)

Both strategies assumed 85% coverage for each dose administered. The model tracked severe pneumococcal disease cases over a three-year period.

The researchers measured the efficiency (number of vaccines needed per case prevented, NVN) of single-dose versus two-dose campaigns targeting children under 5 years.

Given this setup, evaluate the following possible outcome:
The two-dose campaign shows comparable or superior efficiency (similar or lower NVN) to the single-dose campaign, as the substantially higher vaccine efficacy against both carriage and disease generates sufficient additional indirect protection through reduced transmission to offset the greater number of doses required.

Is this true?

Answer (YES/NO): NO